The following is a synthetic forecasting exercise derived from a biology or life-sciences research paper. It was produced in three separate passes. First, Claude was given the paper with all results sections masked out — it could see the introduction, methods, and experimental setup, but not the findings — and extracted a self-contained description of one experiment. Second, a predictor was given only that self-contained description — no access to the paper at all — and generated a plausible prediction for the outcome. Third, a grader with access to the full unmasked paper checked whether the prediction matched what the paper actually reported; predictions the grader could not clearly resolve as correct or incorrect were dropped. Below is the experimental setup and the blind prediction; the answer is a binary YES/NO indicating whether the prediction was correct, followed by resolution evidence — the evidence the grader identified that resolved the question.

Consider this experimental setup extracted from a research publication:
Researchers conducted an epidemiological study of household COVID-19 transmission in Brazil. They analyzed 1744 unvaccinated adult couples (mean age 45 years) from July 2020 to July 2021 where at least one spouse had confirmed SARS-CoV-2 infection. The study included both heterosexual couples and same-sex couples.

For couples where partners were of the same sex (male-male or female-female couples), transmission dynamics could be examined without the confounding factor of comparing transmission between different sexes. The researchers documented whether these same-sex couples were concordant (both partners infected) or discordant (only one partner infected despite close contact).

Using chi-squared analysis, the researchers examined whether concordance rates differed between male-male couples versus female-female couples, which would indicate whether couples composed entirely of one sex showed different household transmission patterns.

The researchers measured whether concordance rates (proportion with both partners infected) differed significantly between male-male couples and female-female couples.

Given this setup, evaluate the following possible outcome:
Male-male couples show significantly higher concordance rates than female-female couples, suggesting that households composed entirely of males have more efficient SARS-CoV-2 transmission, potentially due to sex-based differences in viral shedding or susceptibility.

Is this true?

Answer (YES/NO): NO